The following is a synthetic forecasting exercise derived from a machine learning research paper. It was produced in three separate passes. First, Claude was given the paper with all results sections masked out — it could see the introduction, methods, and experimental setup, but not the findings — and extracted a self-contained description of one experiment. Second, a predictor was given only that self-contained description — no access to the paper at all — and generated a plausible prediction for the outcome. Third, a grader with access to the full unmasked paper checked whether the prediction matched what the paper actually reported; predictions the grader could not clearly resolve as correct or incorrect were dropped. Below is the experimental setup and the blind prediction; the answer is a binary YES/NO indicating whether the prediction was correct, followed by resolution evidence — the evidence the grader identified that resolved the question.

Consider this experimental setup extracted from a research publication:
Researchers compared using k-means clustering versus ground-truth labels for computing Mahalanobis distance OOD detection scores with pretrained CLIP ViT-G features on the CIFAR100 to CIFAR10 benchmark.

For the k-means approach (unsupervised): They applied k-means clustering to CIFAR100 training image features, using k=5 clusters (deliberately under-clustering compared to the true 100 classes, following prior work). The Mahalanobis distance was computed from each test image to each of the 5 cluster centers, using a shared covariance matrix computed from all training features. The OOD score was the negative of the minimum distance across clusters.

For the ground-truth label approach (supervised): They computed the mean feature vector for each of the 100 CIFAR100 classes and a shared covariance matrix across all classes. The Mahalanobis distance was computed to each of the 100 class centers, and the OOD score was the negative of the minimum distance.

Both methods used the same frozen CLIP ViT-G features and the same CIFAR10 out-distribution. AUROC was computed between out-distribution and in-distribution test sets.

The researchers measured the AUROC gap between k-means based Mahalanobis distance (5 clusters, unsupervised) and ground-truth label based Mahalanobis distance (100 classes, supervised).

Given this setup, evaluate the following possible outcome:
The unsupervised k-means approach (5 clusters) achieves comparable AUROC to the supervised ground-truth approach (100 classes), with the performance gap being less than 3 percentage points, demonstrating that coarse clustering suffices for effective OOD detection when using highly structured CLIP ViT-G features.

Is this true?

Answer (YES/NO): NO